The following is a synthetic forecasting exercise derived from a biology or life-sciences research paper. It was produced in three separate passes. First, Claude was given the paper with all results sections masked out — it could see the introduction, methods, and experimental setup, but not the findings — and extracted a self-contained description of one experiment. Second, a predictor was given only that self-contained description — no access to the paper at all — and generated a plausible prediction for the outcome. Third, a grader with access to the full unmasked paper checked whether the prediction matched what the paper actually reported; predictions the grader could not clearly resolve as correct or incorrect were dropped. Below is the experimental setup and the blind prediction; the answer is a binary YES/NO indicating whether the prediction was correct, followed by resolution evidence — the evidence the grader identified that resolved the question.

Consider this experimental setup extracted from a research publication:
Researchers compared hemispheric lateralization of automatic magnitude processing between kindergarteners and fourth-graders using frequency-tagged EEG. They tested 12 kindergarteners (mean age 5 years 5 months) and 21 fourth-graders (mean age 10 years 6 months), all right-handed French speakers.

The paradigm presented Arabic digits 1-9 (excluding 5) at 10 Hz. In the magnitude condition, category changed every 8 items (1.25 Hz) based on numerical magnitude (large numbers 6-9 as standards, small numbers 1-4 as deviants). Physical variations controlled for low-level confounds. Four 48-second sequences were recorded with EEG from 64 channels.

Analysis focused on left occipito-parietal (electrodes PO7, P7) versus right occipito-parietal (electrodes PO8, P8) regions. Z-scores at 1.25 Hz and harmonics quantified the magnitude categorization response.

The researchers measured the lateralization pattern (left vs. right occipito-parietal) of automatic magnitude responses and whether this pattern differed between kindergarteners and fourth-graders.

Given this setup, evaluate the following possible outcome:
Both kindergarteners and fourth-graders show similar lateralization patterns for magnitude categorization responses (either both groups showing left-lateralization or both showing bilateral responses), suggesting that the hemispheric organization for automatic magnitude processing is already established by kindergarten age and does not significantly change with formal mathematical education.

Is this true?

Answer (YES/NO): YES